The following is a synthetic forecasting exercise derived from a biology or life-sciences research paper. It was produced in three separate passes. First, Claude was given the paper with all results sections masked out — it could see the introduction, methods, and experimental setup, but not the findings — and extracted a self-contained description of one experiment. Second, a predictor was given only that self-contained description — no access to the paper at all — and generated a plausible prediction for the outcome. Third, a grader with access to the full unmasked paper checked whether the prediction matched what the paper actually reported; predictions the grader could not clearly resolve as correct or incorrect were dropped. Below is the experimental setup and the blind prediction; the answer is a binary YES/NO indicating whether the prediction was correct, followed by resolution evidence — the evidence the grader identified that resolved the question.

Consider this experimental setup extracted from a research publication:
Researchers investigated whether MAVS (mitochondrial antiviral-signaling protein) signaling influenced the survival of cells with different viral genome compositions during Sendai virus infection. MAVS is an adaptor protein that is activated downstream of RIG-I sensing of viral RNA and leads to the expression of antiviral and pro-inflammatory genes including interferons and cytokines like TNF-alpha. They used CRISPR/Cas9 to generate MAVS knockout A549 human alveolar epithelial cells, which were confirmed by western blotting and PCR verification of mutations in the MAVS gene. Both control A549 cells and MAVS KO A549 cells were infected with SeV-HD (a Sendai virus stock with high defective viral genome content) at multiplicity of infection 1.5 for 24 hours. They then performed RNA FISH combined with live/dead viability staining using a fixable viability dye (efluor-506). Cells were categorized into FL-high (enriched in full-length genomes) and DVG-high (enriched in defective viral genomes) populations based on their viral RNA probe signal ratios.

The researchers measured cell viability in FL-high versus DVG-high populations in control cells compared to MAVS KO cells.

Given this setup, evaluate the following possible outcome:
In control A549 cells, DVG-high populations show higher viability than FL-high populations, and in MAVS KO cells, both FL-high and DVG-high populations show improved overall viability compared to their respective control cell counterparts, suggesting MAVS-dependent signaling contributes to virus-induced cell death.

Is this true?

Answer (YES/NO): YES